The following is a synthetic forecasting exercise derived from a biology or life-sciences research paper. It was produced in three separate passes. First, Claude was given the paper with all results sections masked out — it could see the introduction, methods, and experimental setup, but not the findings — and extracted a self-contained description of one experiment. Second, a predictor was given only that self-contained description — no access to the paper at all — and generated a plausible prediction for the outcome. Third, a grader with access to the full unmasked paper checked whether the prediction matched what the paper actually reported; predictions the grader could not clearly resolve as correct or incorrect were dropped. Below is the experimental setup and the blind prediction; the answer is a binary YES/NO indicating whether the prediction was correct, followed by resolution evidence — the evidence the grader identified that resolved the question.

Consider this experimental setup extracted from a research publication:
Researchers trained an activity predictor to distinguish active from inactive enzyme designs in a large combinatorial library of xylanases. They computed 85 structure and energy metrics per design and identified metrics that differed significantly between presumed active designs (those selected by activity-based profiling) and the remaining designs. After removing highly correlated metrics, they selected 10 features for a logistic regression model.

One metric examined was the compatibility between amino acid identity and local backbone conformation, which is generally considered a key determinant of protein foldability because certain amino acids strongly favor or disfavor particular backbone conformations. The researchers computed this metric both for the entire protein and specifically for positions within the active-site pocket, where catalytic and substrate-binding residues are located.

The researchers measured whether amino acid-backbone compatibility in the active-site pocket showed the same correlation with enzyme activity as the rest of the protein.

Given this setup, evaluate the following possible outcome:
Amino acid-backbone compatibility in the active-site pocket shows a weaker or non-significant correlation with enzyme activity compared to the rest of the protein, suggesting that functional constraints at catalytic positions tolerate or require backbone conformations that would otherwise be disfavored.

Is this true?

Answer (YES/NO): NO